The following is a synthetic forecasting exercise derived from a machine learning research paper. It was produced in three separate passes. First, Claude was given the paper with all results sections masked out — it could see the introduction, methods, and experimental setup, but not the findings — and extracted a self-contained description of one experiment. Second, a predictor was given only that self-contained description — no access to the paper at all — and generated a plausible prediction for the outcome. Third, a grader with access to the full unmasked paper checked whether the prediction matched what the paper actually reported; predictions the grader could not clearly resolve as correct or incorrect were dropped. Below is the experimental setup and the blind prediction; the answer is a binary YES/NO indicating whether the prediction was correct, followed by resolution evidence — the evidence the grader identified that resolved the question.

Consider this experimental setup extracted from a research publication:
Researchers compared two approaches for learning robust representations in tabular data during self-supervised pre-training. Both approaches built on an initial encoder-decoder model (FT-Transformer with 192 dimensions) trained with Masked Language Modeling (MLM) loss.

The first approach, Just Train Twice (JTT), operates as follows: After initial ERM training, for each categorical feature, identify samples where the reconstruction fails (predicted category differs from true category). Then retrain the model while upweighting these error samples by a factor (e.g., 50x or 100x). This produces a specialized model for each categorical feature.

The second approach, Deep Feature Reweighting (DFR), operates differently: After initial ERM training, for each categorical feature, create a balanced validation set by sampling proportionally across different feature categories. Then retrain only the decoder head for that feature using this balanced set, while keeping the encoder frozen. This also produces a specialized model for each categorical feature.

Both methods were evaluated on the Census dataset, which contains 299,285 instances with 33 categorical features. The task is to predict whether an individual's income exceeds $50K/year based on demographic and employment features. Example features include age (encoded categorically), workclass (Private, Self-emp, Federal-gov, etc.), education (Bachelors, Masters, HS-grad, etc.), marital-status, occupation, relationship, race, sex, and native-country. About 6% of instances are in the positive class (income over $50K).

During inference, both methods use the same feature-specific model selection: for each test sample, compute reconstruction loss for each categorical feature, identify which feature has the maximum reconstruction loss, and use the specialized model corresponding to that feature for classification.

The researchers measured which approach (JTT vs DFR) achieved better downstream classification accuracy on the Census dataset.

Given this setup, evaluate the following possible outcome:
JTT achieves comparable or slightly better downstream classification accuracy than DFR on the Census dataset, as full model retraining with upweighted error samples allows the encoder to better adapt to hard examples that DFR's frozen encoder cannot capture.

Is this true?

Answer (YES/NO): NO